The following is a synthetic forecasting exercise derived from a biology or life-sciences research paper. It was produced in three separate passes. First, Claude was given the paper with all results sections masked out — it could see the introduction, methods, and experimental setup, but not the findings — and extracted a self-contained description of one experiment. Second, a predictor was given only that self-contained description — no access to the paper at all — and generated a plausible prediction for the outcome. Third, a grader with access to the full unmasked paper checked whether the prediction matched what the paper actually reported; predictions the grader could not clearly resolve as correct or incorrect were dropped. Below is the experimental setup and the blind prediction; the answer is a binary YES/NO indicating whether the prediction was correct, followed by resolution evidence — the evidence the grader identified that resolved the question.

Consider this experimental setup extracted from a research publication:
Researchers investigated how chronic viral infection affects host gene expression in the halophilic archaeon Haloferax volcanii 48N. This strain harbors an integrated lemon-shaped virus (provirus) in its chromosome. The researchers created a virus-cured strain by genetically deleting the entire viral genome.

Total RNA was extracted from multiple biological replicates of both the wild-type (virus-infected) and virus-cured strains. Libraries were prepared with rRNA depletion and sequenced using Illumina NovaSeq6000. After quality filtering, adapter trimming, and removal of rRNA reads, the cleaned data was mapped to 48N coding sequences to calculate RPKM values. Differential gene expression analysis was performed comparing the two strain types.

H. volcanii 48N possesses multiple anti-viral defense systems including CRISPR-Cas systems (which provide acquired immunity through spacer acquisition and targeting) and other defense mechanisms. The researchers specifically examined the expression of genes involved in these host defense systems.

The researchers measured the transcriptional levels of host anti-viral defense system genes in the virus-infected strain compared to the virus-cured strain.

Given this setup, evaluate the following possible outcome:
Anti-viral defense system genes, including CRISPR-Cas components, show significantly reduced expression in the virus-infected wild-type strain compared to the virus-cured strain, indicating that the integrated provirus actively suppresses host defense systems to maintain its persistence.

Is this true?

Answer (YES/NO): YES